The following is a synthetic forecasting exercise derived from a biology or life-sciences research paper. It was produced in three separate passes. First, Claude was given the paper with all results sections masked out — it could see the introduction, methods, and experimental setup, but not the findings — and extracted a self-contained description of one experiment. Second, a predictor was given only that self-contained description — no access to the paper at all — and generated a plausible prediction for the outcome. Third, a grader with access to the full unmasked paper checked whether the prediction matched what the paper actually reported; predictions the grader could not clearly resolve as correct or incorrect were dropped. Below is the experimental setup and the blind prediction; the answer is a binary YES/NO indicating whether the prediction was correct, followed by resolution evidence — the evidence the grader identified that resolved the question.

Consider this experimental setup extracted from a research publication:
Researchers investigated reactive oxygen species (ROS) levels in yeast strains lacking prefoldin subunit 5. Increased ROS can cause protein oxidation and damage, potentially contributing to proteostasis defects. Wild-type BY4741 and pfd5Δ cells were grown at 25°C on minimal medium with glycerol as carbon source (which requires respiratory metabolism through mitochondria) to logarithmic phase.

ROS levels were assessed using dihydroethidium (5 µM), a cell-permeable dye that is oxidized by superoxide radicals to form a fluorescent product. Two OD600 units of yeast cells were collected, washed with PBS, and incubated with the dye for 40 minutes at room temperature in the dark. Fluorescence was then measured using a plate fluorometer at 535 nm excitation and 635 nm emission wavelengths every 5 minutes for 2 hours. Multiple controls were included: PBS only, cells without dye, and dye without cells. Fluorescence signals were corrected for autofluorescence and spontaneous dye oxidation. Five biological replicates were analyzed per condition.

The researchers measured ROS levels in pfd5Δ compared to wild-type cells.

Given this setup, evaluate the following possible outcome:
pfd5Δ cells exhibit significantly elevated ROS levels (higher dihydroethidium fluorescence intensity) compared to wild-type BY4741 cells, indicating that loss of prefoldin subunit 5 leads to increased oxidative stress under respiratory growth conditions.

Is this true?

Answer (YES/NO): NO